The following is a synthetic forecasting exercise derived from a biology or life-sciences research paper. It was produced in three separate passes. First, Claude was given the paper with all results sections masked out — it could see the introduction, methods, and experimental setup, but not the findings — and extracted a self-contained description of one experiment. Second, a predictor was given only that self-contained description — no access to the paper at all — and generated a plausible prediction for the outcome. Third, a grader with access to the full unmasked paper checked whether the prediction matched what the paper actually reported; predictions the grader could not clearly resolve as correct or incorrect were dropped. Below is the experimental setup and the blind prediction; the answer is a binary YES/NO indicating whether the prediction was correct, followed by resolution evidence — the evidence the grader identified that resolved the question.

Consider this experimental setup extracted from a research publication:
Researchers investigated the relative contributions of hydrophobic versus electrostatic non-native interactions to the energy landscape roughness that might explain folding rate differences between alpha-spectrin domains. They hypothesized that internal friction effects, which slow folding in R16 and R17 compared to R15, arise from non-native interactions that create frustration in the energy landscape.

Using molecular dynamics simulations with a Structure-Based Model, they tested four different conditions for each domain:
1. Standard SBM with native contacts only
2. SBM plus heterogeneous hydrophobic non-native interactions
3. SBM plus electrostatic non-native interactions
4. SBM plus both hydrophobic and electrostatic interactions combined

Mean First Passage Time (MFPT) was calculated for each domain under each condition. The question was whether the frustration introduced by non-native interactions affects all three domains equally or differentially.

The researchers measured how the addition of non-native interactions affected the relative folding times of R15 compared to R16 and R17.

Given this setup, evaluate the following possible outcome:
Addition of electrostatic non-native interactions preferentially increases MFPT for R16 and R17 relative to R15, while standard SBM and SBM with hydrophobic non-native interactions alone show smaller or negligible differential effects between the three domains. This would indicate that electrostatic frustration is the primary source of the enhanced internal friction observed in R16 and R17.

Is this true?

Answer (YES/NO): NO